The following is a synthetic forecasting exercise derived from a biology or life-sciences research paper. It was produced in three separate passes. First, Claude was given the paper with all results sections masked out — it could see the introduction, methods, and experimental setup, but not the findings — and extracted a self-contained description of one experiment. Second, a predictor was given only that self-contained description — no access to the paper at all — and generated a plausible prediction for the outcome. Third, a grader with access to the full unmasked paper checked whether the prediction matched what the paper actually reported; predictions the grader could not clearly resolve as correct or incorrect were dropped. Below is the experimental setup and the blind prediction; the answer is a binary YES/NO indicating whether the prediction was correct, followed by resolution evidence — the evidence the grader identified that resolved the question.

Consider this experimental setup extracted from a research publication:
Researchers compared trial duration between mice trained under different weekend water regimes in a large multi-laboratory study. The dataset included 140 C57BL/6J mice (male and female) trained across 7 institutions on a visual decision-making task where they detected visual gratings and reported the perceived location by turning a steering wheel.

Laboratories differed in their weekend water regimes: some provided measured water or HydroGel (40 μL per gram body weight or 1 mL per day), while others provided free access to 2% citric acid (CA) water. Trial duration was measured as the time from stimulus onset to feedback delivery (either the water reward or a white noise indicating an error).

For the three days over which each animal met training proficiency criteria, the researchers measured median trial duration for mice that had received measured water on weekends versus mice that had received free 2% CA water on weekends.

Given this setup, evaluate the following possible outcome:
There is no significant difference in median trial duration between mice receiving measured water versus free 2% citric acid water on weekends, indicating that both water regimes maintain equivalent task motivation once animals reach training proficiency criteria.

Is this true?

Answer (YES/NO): YES